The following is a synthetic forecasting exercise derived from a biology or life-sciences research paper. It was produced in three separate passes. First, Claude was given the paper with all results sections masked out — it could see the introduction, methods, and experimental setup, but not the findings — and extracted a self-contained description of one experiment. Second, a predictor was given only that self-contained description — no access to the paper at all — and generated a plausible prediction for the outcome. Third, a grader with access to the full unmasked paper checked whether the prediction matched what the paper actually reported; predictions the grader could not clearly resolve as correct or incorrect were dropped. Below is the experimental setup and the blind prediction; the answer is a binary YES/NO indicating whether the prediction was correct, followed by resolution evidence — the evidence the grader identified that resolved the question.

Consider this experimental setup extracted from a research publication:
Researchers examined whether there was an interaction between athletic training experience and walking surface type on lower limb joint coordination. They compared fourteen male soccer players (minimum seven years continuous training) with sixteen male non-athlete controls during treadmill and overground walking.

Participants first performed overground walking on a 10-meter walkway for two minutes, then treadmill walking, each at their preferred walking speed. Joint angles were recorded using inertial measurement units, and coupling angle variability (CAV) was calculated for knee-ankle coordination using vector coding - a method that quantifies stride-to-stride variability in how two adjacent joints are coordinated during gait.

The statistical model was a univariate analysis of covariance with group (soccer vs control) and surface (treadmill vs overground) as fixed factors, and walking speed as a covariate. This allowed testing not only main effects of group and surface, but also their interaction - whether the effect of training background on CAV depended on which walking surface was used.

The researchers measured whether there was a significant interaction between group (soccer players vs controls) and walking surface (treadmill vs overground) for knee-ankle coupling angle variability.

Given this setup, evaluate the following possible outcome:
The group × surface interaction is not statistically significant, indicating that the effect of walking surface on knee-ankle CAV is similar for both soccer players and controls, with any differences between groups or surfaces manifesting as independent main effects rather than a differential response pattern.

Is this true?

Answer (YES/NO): YES